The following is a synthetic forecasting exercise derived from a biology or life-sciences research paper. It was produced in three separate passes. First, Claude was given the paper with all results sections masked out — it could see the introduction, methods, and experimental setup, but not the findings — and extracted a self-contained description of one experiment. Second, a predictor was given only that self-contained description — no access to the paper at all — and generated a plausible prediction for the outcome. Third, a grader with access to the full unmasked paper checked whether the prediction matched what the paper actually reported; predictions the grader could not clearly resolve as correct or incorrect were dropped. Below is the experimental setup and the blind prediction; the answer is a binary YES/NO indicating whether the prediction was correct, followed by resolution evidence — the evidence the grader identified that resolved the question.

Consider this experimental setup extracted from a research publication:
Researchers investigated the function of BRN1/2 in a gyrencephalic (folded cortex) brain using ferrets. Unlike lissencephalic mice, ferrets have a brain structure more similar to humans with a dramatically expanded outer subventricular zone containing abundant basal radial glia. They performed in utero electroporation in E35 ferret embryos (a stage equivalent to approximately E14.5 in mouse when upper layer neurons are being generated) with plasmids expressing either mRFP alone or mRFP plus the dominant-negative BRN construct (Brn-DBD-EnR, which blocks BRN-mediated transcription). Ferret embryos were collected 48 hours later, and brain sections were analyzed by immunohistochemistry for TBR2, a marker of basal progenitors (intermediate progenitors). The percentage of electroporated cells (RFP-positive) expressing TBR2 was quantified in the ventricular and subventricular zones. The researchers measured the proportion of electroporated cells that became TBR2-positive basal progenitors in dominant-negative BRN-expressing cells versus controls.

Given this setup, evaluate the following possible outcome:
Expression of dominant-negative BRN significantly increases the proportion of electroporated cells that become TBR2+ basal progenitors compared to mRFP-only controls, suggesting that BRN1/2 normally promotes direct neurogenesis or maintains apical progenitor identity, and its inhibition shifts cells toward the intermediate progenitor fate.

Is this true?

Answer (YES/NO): NO